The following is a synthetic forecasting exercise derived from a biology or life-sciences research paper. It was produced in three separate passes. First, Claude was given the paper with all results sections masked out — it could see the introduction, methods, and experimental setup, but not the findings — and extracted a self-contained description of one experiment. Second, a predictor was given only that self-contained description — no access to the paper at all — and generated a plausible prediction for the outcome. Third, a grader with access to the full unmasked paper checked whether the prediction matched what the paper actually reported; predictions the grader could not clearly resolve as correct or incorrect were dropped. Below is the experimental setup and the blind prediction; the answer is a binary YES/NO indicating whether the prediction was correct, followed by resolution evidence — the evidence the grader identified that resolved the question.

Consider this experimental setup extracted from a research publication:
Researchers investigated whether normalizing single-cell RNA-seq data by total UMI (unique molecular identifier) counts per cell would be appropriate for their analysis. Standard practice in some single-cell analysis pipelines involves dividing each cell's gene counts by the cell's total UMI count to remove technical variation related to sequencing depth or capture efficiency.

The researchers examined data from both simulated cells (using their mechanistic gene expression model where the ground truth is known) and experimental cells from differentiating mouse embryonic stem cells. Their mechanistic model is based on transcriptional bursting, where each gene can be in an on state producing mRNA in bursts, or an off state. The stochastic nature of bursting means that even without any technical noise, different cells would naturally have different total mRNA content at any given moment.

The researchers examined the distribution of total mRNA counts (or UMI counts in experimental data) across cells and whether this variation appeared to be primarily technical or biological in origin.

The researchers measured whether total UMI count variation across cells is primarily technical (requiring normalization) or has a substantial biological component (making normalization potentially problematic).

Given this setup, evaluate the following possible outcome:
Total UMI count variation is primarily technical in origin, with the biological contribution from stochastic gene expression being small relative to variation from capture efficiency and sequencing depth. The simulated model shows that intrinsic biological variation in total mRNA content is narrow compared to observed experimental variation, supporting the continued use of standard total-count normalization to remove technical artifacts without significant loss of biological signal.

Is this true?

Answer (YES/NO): NO